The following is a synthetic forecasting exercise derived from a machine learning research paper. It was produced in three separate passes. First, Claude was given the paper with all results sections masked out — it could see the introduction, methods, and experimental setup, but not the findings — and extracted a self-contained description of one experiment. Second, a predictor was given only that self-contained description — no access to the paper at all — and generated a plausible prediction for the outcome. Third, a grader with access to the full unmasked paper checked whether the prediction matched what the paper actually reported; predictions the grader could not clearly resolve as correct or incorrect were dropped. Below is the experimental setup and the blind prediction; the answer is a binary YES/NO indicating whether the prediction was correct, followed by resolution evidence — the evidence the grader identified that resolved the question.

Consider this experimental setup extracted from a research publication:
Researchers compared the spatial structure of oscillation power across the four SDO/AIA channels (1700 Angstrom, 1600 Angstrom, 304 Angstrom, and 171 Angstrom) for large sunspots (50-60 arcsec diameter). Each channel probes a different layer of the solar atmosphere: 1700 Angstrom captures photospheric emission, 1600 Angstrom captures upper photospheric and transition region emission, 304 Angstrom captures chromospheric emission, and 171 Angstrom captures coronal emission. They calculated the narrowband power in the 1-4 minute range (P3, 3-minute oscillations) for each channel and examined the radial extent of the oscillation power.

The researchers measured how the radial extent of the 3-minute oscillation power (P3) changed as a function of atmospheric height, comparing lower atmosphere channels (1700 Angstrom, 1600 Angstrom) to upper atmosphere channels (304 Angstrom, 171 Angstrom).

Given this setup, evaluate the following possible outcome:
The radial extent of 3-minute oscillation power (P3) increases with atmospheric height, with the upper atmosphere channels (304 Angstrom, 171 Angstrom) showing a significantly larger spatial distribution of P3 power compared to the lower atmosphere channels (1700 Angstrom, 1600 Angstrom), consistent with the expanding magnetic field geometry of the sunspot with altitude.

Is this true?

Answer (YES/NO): YES